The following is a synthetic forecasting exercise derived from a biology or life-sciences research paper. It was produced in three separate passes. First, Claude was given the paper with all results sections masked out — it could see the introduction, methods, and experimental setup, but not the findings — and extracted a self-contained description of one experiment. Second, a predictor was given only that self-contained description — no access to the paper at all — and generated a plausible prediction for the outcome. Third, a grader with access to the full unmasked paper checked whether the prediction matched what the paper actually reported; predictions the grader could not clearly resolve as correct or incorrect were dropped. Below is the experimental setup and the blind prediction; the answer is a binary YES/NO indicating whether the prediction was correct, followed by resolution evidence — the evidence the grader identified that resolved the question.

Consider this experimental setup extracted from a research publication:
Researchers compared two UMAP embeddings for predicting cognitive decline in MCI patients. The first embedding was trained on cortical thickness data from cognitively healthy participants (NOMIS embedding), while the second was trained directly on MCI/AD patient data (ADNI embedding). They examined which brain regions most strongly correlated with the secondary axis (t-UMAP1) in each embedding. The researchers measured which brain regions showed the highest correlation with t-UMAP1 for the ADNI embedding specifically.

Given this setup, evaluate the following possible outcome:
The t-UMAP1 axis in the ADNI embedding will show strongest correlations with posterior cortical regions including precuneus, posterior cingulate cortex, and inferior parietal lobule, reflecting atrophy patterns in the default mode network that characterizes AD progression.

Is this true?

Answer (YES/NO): NO